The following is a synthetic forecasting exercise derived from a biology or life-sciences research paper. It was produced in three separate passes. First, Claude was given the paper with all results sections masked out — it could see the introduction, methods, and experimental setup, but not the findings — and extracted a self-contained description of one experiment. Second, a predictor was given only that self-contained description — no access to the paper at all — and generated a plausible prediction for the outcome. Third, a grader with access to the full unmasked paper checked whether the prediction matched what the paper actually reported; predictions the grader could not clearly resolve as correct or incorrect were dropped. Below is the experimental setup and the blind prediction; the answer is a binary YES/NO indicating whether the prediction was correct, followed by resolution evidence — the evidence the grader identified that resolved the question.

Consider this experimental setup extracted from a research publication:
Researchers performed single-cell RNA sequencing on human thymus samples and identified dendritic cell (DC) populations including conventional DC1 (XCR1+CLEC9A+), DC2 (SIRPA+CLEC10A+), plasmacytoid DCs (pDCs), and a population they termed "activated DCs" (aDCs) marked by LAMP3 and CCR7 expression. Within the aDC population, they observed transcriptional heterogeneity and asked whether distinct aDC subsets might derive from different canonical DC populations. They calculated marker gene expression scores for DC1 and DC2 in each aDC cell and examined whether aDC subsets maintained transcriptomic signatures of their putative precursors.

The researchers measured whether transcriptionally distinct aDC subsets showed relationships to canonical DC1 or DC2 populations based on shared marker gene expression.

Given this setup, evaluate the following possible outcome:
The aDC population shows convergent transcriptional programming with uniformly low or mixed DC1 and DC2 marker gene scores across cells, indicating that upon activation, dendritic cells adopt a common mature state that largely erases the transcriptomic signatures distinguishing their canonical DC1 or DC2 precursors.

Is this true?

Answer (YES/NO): NO